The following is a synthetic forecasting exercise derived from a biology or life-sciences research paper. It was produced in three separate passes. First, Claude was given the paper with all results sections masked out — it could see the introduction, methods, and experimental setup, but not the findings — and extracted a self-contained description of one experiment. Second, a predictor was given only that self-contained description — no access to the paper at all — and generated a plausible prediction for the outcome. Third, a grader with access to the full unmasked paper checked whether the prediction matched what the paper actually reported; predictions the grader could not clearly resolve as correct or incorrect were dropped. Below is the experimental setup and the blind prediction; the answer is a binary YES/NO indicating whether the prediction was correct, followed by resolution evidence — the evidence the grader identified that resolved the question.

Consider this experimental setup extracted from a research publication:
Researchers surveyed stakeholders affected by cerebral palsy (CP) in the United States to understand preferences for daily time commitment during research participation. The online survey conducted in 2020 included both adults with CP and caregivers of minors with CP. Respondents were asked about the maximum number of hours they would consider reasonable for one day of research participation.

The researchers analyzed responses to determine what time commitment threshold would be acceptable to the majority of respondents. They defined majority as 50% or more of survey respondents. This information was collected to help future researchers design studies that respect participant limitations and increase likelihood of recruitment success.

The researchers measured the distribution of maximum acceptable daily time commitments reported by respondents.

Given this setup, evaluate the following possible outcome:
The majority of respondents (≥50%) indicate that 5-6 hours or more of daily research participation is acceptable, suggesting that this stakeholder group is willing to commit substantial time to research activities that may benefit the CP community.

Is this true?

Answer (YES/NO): NO